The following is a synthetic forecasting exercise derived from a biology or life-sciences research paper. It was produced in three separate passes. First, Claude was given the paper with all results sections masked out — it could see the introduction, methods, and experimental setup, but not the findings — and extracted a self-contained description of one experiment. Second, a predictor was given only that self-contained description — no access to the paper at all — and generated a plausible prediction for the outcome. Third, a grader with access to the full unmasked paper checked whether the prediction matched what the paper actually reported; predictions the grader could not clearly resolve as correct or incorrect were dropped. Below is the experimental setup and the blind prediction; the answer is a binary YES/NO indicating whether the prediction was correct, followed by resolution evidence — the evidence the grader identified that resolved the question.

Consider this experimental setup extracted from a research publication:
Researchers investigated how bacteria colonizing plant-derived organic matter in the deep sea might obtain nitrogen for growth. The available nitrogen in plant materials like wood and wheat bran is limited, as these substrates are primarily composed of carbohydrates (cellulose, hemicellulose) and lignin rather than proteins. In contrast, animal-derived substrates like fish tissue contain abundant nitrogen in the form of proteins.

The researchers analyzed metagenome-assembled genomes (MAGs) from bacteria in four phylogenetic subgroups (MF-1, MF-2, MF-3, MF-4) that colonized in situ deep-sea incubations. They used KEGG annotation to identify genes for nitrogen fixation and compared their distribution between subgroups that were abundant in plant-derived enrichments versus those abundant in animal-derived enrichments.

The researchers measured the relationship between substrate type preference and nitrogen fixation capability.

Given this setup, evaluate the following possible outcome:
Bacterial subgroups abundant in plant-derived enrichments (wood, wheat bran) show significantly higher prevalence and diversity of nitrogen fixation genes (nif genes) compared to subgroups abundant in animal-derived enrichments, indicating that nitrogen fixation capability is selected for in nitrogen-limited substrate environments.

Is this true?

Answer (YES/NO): YES